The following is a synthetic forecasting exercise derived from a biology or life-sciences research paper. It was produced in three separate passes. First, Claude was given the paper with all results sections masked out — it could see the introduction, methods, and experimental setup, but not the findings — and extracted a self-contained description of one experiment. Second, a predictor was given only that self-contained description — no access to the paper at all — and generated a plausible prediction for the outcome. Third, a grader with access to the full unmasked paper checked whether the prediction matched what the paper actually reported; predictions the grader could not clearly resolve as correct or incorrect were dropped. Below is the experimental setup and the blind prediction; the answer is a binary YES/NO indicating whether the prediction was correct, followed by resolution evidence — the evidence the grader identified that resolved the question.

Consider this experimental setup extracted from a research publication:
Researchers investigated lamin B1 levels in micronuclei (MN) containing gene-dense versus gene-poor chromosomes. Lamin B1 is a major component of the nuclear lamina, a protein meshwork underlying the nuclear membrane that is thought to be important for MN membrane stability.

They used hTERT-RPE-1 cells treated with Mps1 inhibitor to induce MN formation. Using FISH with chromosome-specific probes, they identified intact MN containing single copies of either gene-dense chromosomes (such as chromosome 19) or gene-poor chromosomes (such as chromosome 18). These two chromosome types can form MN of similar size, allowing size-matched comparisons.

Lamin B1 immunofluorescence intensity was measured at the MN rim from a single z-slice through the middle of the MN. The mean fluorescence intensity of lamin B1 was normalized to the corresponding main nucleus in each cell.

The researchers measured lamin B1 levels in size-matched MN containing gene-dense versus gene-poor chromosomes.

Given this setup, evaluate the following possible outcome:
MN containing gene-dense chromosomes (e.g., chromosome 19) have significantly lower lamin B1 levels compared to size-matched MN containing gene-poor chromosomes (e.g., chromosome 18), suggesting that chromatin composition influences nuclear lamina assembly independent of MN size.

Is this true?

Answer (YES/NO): NO